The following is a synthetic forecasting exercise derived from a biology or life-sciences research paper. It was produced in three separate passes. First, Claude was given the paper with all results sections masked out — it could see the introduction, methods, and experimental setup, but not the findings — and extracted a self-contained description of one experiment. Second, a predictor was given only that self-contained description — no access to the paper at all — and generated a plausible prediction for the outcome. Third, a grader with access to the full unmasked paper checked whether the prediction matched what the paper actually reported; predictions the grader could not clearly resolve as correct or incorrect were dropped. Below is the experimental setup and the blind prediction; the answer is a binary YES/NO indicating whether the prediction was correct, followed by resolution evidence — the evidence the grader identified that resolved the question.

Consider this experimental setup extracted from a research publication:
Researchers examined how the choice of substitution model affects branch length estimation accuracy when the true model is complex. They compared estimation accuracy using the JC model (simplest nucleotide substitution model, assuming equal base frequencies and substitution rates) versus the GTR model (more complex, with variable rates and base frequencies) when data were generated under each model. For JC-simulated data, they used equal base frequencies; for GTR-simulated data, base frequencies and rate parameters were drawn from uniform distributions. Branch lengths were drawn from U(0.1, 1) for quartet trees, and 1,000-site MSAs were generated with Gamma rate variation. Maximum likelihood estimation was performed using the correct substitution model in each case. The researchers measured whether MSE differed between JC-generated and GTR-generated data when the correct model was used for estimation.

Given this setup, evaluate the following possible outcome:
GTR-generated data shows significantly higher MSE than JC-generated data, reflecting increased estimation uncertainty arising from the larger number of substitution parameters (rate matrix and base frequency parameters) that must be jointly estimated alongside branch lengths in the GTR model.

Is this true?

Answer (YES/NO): NO